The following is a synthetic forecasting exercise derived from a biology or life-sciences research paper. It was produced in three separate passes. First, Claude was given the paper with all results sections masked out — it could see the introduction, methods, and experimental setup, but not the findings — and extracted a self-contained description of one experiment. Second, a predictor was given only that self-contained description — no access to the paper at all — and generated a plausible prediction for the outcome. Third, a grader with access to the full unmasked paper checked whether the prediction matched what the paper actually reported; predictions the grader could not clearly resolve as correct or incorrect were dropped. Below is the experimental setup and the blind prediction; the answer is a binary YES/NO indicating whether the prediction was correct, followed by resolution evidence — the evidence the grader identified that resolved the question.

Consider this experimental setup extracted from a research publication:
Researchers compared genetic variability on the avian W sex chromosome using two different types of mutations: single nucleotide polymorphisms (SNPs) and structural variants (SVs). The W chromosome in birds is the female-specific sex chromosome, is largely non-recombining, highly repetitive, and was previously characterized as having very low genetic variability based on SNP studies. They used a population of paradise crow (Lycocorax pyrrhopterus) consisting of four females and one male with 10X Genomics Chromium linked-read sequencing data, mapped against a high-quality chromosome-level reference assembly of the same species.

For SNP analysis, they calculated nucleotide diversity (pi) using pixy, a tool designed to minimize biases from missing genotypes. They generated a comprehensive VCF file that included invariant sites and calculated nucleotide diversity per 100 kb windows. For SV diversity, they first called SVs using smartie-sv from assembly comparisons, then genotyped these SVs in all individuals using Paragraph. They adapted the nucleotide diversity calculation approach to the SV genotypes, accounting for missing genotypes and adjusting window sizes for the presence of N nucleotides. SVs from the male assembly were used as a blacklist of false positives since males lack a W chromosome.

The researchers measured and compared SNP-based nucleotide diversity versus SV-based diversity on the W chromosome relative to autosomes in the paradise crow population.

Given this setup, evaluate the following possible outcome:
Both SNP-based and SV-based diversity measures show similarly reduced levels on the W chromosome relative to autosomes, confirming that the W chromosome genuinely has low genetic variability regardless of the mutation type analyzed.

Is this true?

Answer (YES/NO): NO